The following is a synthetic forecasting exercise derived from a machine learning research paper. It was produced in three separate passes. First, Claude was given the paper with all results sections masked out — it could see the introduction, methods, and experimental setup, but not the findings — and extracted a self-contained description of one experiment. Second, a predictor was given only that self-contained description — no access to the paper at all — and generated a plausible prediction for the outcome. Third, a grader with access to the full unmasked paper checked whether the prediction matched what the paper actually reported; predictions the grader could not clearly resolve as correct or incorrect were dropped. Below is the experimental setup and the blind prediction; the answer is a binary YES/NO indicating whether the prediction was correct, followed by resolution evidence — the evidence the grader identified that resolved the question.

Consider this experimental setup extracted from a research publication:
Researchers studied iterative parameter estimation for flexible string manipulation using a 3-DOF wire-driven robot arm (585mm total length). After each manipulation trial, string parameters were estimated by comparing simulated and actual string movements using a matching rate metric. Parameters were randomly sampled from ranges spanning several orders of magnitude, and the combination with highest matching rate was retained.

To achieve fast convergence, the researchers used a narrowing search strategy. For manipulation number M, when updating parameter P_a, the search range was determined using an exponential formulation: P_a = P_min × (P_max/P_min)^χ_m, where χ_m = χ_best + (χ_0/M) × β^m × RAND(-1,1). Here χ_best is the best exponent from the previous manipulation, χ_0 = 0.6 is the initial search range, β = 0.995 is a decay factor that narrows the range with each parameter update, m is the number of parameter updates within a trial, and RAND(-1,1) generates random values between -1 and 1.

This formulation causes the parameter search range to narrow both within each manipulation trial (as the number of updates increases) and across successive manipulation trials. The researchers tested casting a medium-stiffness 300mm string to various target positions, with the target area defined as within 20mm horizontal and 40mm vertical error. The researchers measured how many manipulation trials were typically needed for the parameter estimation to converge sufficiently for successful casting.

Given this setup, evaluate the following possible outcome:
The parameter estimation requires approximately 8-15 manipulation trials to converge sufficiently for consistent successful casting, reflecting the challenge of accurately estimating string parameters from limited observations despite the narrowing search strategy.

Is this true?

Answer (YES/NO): NO